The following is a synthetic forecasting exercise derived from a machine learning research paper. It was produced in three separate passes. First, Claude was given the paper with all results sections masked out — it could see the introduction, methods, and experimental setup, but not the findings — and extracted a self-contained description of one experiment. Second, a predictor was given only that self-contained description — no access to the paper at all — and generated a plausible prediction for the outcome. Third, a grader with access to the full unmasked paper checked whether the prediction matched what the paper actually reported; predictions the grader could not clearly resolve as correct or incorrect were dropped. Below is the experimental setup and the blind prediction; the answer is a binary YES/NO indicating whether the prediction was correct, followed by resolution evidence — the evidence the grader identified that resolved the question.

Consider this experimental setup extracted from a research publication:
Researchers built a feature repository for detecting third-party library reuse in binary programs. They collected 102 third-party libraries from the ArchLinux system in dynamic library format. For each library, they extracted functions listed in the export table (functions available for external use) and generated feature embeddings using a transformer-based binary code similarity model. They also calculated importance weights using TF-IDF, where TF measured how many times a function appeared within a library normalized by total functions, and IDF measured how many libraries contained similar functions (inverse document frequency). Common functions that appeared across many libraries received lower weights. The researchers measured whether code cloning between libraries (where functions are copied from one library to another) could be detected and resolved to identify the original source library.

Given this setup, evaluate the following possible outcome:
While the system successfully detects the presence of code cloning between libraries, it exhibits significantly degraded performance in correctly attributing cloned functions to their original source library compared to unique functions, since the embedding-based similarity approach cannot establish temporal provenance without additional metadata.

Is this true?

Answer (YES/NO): YES